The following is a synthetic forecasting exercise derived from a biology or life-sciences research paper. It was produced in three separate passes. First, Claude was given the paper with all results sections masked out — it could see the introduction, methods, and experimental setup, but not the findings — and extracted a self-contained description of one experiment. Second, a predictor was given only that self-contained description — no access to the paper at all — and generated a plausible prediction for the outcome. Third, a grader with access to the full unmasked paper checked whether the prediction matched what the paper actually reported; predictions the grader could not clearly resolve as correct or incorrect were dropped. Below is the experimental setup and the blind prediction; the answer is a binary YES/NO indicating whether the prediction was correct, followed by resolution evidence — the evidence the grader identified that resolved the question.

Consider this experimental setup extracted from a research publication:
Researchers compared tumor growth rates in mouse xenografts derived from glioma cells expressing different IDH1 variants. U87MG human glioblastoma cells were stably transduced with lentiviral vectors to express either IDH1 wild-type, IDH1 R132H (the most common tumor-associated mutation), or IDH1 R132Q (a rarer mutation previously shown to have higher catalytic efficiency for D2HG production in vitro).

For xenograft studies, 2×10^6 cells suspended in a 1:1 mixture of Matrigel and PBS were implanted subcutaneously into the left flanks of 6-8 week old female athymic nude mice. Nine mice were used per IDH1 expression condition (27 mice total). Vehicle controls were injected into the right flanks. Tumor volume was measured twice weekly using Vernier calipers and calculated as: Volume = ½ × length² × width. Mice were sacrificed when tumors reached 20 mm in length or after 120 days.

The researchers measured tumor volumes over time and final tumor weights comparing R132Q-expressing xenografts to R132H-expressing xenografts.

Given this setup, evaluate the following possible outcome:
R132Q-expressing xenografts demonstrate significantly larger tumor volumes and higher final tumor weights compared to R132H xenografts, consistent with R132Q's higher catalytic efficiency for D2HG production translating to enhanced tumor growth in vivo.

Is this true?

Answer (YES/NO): YES